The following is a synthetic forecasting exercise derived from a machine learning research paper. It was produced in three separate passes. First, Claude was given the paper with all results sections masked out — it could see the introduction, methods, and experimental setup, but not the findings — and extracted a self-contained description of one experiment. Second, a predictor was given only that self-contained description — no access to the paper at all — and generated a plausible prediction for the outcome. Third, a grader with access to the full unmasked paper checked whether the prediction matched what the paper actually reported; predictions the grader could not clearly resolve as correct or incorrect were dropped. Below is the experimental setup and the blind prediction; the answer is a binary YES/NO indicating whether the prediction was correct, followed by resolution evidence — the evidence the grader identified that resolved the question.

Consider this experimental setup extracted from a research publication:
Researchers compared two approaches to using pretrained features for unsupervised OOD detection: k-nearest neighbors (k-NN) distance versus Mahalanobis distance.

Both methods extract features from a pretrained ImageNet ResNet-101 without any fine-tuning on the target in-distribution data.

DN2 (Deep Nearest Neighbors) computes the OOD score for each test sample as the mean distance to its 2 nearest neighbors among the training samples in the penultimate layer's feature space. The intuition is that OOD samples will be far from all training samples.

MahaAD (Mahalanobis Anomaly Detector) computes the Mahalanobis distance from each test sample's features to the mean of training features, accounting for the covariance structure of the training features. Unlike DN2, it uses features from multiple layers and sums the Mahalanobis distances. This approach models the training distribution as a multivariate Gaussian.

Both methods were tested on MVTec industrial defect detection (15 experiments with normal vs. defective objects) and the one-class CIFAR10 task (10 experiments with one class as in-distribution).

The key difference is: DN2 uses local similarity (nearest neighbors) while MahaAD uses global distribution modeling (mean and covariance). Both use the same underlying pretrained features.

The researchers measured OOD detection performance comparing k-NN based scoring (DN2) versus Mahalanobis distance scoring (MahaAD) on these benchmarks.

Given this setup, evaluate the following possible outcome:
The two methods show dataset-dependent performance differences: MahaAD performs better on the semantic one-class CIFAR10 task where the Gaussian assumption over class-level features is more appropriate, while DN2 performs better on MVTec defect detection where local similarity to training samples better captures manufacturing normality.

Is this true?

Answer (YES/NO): NO